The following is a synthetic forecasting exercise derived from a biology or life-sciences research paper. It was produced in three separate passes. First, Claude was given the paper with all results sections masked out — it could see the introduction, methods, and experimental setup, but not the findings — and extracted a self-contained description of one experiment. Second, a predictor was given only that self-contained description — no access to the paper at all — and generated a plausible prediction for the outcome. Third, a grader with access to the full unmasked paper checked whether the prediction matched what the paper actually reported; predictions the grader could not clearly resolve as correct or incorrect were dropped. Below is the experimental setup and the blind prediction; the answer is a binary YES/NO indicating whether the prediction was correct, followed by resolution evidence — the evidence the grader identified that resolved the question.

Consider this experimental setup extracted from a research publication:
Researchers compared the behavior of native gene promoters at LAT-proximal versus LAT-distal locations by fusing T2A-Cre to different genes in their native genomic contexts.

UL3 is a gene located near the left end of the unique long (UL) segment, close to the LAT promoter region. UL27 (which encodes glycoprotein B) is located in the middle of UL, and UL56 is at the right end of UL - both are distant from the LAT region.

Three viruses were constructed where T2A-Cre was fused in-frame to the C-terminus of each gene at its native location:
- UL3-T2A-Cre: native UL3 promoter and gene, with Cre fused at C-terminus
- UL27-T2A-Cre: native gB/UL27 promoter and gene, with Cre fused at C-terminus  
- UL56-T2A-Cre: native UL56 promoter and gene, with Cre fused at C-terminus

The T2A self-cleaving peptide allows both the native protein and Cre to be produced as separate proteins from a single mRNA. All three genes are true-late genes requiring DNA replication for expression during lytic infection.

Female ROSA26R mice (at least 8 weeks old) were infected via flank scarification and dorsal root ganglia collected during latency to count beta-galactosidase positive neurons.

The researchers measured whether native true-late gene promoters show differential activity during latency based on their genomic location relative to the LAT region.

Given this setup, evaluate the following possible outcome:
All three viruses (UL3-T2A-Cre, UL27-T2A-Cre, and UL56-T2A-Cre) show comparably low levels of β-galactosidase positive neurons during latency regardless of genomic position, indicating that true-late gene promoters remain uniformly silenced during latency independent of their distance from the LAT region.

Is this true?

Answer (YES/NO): NO